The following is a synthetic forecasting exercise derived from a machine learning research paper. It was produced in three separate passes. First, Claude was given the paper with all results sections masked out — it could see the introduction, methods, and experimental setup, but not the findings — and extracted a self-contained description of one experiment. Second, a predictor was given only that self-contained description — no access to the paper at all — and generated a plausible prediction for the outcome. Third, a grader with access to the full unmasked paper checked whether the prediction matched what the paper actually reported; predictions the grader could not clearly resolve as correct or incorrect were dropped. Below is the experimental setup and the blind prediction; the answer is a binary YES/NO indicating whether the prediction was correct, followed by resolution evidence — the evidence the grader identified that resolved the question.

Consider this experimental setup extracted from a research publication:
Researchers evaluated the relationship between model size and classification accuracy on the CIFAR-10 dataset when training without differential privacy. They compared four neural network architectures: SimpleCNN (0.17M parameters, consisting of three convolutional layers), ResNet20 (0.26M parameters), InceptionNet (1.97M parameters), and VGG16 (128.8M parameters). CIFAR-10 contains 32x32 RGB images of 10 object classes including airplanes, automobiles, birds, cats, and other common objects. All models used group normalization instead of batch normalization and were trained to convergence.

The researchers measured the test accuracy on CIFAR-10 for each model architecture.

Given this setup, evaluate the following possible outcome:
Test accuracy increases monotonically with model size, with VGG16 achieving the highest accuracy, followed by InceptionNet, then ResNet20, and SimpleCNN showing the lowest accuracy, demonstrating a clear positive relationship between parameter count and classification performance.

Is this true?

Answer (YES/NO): NO